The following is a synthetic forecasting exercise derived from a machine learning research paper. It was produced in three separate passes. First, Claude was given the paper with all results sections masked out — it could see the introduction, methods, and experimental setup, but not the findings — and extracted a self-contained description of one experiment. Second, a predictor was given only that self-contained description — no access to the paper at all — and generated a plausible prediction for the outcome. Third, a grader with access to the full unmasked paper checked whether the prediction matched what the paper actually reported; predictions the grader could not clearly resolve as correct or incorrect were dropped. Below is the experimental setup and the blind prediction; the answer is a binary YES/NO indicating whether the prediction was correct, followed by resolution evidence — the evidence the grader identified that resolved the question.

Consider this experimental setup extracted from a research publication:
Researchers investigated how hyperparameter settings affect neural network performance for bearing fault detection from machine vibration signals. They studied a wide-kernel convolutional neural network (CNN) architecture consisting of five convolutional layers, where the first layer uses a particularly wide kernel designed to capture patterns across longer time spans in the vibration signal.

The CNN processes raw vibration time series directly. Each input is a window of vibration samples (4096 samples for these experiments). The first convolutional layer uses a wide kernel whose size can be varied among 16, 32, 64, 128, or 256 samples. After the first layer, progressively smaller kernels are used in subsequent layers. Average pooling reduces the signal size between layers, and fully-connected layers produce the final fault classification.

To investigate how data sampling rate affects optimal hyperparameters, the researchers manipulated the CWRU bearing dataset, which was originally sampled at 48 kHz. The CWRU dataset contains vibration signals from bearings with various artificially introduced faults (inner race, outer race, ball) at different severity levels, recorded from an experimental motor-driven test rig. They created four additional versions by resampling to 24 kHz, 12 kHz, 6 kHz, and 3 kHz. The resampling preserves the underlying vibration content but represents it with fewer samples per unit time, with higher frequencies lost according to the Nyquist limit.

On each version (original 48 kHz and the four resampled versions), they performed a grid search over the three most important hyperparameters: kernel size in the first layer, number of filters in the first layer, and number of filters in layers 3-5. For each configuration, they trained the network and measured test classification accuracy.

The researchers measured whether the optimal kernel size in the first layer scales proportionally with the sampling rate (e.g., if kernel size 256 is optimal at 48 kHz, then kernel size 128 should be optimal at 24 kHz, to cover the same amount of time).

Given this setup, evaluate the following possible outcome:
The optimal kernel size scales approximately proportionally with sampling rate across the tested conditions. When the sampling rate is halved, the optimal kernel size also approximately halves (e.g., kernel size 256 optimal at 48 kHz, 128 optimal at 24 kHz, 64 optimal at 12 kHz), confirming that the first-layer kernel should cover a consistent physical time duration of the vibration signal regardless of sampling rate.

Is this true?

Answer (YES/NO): NO